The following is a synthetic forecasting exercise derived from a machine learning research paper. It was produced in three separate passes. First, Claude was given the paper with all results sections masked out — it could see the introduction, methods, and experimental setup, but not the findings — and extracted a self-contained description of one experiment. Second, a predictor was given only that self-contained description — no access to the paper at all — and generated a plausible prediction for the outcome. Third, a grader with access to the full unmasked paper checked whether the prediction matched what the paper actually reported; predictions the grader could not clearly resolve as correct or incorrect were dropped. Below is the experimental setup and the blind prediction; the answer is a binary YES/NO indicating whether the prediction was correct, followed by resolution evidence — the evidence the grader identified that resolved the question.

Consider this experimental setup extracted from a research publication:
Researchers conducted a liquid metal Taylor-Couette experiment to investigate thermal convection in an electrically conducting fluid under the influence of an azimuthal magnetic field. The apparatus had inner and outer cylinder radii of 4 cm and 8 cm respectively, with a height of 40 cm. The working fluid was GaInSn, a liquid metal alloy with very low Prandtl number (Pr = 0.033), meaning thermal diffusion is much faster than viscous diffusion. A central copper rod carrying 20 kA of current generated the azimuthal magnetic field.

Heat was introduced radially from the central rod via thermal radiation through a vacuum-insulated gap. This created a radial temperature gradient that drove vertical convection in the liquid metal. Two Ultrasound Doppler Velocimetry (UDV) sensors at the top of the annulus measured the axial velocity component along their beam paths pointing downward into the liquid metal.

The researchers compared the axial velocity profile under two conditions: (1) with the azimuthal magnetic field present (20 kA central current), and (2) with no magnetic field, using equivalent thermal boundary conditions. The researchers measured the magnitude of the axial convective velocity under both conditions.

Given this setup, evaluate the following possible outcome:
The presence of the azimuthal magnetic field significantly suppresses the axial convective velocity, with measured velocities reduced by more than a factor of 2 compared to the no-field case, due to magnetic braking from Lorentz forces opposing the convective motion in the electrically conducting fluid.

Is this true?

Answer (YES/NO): YES